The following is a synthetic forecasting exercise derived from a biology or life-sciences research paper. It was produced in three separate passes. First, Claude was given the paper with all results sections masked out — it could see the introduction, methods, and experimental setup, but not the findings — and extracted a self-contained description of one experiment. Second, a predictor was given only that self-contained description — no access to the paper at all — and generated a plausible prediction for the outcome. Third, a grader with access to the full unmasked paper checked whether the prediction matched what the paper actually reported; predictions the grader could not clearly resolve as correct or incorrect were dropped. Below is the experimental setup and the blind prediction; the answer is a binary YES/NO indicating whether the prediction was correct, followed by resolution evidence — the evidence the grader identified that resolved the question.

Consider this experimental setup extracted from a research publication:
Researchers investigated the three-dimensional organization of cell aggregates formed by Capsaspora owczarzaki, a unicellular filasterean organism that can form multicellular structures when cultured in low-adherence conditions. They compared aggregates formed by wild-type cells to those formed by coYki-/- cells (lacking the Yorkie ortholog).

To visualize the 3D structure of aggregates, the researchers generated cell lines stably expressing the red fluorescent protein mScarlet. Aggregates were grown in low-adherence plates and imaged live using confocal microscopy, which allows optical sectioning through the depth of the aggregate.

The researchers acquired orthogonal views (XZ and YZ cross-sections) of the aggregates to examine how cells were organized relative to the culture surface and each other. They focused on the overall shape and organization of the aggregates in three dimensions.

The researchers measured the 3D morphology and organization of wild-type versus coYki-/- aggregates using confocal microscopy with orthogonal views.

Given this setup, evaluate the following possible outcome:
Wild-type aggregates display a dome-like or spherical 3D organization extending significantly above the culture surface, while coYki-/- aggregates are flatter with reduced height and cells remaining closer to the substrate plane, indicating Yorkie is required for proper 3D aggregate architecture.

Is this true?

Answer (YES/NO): YES